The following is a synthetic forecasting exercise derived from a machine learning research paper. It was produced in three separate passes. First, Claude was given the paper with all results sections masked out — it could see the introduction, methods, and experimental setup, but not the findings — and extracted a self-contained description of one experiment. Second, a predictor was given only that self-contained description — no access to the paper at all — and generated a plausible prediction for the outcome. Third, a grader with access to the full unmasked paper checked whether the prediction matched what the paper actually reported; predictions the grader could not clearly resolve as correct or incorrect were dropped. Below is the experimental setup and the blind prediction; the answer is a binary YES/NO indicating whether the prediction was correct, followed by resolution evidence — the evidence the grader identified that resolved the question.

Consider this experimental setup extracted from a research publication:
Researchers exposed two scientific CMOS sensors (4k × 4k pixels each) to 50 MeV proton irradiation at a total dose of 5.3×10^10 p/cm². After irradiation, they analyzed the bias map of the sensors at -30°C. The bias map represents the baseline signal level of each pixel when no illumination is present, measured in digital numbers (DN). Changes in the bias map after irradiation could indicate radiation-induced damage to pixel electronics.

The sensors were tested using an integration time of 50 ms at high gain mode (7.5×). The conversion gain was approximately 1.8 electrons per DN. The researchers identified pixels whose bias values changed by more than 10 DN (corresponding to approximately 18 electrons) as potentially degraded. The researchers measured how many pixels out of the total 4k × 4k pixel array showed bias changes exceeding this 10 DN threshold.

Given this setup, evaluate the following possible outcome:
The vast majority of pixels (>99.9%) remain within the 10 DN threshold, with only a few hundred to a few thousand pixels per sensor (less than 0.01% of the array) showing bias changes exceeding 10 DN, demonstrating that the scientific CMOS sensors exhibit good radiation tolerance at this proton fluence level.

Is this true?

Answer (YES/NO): YES